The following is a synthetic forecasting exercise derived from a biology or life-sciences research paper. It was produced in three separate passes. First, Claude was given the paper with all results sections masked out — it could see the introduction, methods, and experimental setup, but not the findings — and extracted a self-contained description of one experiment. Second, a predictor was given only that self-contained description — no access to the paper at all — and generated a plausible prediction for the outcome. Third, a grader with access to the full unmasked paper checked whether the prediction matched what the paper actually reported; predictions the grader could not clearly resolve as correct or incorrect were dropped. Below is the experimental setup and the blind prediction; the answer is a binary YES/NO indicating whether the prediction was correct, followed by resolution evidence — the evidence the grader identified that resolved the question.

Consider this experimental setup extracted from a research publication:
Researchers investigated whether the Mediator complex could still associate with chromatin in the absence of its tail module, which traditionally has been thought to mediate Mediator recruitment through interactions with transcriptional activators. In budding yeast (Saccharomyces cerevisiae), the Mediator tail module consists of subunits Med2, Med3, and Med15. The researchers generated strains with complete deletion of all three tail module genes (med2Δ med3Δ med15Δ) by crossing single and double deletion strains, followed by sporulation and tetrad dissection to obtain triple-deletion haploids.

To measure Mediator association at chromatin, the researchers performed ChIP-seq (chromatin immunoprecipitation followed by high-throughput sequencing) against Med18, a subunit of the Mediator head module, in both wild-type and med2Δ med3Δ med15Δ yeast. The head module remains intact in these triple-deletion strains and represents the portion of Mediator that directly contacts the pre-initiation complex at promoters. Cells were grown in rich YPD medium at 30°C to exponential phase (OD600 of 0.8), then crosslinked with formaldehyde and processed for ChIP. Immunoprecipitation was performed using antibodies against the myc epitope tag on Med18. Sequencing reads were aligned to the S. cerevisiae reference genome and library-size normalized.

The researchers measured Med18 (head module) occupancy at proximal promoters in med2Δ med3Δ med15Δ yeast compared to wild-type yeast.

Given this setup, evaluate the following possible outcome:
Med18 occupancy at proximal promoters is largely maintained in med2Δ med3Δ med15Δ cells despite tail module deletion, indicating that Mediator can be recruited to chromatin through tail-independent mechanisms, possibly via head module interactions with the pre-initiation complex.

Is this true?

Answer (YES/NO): YES